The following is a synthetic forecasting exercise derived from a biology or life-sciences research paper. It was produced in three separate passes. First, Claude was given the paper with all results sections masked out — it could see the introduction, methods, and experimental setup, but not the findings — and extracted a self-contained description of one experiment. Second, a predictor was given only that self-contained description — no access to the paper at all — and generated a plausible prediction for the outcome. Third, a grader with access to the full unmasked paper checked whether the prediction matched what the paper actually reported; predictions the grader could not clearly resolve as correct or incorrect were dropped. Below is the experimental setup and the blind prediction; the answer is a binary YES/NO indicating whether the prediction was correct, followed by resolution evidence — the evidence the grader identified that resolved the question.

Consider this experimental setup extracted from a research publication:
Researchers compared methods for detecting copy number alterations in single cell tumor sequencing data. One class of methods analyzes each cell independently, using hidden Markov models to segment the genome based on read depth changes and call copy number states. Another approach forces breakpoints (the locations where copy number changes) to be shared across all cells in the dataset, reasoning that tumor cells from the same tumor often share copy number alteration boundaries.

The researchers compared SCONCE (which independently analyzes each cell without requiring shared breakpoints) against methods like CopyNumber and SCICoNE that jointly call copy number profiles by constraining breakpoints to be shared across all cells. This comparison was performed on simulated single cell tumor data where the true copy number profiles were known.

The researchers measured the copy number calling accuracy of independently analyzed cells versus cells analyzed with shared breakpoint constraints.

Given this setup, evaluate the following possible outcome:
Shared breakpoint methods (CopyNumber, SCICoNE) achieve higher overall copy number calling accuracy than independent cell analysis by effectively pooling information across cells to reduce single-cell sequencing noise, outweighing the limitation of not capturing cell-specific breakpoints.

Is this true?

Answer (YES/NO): NO